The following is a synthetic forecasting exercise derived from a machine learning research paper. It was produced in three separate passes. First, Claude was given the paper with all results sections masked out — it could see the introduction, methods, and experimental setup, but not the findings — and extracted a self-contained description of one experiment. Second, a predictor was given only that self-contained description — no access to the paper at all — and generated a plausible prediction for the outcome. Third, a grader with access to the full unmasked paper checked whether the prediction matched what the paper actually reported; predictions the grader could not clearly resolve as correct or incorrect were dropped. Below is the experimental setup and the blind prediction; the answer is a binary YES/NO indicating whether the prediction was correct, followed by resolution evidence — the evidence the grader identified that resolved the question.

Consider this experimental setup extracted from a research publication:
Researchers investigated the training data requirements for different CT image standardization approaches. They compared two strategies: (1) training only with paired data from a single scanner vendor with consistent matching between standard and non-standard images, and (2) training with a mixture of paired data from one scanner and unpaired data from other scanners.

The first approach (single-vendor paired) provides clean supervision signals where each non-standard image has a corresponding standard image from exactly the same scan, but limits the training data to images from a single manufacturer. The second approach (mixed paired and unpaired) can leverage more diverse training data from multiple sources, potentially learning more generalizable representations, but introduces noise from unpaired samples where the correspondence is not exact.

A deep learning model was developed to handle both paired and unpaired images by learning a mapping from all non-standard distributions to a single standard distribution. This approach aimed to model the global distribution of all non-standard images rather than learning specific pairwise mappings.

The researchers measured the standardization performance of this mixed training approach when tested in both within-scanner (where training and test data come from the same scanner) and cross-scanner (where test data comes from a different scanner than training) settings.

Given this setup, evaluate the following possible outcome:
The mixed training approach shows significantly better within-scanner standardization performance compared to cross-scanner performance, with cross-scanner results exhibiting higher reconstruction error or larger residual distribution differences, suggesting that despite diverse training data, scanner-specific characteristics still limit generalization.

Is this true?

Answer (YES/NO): NO